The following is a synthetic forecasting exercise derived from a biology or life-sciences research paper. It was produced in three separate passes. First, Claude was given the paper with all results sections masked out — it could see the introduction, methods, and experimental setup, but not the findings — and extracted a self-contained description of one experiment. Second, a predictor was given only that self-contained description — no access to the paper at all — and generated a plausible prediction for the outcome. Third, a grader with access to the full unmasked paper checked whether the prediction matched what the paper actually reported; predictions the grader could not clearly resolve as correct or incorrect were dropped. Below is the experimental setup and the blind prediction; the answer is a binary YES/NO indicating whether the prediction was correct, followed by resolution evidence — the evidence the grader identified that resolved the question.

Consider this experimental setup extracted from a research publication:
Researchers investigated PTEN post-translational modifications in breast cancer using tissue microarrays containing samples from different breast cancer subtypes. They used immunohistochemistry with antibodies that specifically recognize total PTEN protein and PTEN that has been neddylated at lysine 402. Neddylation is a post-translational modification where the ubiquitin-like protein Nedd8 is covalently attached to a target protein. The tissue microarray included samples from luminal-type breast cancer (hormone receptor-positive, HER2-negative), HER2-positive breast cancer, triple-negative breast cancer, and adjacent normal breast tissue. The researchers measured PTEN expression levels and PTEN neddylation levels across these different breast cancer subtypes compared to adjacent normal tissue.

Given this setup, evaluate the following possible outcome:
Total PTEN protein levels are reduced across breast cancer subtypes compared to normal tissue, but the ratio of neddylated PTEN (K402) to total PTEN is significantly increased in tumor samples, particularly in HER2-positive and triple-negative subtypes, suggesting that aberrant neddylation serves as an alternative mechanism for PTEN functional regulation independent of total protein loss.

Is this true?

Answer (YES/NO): NO